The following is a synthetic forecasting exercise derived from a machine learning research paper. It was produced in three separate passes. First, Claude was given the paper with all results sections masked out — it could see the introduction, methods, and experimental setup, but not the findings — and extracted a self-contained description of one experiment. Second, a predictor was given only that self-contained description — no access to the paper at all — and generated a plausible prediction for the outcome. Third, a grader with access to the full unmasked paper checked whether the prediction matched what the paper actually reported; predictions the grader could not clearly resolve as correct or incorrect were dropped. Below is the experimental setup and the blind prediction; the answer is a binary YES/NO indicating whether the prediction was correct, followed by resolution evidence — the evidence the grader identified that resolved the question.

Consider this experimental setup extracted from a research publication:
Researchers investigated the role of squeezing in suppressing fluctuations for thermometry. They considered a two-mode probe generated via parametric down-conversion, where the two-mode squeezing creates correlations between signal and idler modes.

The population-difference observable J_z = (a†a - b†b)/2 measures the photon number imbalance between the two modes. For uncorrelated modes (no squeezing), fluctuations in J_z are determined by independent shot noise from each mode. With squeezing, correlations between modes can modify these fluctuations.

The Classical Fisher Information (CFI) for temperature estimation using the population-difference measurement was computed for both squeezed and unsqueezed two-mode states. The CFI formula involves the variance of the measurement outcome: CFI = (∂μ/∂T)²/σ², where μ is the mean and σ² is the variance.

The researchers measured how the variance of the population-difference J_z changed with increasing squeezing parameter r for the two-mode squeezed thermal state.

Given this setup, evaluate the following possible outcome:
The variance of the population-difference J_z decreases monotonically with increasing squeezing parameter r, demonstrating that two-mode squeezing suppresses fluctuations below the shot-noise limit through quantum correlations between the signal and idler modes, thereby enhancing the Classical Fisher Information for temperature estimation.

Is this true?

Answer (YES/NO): YES